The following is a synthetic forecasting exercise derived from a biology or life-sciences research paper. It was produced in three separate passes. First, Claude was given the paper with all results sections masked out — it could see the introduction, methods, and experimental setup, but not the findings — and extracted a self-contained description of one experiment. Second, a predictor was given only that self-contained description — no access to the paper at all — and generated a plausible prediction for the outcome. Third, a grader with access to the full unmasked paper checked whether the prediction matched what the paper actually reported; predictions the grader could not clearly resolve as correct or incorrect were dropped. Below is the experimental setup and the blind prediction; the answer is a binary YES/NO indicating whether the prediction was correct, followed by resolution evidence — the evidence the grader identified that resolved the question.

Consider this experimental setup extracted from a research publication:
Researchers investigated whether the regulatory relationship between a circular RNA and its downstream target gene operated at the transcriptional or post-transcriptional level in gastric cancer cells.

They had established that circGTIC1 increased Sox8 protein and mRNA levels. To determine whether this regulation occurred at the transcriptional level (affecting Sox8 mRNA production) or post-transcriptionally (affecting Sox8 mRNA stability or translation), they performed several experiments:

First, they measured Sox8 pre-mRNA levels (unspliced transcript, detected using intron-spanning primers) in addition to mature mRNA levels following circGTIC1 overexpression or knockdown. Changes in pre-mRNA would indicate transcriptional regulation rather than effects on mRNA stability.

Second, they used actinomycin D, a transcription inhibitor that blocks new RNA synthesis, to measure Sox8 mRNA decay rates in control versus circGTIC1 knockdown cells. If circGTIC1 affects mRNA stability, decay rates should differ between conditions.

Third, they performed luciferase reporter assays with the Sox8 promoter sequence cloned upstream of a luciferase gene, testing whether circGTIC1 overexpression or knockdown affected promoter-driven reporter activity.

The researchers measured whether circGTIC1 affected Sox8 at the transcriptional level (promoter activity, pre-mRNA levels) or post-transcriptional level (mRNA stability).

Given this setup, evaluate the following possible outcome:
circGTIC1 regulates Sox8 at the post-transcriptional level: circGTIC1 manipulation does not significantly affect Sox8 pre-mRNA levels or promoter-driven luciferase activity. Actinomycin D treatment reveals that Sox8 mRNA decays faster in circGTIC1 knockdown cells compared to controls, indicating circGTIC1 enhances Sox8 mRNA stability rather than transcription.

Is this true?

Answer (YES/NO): NO